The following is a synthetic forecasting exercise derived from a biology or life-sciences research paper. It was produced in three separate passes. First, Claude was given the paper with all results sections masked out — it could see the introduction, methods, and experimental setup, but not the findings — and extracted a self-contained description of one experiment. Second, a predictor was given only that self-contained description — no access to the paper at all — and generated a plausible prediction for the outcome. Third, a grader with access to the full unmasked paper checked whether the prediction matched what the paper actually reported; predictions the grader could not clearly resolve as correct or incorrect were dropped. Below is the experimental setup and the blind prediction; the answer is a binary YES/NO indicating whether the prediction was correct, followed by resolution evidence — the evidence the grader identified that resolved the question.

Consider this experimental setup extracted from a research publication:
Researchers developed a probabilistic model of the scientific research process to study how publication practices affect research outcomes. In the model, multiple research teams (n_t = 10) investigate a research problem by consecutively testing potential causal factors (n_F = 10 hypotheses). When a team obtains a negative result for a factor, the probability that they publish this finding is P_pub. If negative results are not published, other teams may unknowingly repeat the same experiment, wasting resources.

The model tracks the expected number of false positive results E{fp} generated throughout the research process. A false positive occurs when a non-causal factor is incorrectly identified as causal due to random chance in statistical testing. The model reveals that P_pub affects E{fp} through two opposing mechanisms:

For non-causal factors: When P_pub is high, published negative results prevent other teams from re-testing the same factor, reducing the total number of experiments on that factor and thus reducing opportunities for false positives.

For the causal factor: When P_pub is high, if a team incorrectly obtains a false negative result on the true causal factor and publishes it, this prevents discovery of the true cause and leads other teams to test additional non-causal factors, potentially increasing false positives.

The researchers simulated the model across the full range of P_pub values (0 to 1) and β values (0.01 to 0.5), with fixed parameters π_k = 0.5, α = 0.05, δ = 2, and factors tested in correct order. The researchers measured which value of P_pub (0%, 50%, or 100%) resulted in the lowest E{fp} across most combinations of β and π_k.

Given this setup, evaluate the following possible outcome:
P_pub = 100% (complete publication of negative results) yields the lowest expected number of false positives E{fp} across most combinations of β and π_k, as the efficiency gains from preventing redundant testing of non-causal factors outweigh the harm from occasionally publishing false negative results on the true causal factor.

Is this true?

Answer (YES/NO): YES